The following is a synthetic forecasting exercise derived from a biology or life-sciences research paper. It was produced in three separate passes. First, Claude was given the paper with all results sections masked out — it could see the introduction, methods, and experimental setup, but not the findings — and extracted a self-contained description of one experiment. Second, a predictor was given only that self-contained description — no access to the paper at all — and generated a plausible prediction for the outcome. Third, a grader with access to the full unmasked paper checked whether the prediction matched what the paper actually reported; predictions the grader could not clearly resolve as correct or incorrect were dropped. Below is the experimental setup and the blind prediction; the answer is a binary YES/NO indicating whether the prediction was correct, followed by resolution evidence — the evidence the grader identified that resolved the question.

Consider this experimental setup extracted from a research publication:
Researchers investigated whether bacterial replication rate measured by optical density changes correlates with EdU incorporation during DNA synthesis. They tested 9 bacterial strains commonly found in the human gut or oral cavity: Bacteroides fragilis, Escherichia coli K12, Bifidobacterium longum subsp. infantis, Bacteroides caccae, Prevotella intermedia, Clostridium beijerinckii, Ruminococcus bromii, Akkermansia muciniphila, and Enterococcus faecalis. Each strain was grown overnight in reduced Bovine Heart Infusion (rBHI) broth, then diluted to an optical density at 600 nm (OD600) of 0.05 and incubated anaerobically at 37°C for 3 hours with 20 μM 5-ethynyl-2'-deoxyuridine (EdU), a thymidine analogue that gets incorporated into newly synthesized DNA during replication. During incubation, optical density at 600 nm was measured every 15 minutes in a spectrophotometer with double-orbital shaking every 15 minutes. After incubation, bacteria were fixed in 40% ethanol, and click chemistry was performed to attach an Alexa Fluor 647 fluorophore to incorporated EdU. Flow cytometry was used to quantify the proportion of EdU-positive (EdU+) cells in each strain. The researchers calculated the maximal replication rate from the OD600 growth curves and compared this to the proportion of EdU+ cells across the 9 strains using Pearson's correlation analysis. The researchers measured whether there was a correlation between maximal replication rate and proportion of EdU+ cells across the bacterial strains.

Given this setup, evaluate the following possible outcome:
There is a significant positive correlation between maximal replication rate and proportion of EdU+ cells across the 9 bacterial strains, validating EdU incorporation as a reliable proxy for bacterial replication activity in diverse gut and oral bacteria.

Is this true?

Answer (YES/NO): NO